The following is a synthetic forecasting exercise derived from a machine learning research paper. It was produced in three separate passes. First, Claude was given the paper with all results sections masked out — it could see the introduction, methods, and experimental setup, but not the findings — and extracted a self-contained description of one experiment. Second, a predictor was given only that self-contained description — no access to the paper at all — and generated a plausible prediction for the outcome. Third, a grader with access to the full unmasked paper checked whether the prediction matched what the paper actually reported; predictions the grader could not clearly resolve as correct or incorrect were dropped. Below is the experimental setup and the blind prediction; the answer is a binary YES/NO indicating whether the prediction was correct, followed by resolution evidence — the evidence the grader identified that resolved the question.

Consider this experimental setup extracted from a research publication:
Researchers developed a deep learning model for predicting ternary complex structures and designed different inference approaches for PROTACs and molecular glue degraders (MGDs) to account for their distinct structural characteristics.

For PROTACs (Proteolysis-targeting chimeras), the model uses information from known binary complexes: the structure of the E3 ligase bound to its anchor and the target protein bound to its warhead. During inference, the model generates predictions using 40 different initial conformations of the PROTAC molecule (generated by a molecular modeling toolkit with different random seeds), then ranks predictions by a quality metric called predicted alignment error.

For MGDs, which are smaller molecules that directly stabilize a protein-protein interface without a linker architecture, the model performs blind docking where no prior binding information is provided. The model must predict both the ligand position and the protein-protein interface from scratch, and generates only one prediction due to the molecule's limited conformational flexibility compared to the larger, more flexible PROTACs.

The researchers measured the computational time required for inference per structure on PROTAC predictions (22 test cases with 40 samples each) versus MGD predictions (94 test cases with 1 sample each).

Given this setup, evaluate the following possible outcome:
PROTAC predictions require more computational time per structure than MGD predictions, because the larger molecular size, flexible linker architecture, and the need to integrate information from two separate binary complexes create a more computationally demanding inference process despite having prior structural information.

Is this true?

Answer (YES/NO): YES